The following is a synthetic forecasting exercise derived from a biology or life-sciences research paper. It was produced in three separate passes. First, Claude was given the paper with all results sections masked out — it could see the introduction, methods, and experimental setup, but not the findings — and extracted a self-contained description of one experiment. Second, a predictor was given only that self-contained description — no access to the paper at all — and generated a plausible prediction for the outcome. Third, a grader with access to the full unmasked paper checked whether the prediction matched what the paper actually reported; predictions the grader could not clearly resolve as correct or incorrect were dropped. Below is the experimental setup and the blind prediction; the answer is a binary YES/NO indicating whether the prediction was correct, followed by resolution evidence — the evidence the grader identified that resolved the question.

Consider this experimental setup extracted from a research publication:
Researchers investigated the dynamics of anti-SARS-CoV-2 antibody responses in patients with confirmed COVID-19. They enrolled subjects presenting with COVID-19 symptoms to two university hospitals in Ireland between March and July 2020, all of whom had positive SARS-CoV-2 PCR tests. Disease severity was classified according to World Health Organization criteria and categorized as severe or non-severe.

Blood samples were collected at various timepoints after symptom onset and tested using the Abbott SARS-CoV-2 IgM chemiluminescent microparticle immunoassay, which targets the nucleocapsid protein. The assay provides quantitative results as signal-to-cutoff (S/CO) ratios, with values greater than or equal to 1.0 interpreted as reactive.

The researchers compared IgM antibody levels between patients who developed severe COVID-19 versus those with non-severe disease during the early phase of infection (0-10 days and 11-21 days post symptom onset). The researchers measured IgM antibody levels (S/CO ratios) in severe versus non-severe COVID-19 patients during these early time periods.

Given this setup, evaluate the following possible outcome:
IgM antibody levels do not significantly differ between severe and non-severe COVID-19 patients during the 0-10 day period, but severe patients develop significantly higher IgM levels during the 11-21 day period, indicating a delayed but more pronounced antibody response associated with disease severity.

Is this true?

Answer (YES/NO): NO